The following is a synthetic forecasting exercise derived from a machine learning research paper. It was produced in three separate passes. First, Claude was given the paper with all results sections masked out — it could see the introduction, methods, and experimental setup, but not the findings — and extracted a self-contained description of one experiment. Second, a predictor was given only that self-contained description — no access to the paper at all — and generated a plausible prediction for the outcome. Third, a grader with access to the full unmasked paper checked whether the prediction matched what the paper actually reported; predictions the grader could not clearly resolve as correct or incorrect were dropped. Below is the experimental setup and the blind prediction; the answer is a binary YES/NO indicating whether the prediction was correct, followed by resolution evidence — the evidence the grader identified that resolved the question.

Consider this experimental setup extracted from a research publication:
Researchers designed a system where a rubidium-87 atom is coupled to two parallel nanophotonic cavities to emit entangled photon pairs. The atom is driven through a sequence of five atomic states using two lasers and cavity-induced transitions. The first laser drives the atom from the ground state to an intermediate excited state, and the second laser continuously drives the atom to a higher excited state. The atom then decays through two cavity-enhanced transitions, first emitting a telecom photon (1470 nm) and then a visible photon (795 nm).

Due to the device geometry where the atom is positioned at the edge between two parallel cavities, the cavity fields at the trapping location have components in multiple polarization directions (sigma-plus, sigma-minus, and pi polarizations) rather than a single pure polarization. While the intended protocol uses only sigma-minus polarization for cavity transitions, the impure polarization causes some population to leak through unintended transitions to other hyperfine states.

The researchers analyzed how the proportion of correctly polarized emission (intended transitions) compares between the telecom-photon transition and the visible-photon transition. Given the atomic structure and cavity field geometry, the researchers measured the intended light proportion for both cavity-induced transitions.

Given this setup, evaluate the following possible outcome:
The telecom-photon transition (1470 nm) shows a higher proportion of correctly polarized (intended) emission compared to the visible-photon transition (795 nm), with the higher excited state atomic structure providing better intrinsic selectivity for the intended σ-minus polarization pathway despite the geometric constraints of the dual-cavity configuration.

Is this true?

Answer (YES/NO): YES